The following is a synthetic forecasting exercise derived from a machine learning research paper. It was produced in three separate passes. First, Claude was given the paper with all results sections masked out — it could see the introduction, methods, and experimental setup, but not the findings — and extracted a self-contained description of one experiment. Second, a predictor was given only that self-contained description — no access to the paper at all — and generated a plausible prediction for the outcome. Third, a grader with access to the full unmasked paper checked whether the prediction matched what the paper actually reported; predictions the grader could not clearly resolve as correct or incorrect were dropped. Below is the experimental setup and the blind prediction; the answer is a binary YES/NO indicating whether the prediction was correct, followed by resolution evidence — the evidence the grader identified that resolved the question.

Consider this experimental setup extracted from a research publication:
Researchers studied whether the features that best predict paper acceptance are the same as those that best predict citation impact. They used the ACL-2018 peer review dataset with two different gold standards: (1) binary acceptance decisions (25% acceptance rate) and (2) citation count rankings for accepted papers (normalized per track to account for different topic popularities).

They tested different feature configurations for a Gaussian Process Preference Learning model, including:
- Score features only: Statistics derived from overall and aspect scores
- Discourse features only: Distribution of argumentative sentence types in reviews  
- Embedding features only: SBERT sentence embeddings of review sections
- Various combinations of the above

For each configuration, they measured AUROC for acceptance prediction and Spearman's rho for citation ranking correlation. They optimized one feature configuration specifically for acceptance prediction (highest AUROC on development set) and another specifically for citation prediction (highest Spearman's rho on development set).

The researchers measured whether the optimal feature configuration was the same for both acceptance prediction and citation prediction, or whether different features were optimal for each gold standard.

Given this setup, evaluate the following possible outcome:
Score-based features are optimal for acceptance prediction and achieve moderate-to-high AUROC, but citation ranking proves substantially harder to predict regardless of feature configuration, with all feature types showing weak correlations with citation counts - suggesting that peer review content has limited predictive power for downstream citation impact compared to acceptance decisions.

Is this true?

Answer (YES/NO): NO